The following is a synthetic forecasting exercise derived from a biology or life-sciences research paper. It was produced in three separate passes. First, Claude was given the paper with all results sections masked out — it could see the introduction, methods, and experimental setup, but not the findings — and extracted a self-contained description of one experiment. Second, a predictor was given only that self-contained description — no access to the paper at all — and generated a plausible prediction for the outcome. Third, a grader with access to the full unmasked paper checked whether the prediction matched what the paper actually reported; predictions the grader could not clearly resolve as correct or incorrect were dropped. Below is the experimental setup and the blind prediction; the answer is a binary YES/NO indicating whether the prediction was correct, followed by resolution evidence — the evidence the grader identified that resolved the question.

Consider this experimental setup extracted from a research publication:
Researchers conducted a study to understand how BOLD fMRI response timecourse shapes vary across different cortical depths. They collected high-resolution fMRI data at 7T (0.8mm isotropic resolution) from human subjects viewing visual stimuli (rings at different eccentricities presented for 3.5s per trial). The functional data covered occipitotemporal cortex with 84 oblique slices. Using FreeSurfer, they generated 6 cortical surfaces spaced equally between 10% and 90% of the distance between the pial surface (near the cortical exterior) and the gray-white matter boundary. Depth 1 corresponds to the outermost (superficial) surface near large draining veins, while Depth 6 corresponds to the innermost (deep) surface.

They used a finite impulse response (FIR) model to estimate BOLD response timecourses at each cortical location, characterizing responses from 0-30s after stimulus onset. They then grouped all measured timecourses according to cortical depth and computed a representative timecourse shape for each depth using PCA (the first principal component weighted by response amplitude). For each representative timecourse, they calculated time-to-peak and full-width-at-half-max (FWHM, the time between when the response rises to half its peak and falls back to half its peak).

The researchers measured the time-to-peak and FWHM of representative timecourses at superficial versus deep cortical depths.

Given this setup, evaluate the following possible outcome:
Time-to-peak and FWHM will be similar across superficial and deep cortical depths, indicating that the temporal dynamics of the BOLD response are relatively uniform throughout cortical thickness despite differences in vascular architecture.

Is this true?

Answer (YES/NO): NO